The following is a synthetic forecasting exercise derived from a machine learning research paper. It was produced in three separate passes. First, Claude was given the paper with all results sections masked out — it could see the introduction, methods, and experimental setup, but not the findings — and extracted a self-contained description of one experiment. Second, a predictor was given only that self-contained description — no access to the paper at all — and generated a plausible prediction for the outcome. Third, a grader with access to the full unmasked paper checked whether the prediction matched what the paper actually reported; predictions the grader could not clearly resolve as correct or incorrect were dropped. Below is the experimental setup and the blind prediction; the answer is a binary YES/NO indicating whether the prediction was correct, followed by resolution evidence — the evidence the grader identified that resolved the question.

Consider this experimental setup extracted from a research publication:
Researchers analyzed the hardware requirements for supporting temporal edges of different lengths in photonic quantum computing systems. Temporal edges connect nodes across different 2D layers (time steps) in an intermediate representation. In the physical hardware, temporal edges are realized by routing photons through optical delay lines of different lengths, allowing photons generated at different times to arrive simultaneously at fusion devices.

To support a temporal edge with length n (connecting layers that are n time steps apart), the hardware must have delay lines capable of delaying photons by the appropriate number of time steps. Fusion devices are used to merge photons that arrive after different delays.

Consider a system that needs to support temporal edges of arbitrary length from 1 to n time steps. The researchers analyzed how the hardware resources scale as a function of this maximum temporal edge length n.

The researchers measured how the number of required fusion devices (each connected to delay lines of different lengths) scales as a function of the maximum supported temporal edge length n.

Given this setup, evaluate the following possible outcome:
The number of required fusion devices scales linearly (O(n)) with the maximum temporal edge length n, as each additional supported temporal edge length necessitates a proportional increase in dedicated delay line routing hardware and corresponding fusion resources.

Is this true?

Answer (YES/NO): YES